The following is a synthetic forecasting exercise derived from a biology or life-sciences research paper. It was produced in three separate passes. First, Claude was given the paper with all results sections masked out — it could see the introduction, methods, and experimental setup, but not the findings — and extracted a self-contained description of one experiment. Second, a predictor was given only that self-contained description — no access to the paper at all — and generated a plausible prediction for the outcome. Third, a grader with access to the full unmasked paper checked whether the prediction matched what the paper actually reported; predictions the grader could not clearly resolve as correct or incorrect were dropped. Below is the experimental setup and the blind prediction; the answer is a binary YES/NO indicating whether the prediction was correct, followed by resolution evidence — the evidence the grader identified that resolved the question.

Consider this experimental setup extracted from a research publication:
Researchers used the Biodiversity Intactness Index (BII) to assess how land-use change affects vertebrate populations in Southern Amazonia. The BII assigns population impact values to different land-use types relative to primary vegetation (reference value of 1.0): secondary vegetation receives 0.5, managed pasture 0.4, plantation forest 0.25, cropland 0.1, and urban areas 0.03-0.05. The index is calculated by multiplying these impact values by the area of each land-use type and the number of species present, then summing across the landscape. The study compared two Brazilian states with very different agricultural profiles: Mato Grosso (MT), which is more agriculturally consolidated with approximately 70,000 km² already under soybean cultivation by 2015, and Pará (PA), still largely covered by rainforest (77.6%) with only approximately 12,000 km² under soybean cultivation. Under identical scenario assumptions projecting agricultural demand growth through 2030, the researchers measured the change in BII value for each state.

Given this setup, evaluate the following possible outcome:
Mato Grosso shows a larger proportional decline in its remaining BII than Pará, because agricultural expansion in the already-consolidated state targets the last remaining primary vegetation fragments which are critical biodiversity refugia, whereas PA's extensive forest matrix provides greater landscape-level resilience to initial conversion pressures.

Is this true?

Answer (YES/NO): NO